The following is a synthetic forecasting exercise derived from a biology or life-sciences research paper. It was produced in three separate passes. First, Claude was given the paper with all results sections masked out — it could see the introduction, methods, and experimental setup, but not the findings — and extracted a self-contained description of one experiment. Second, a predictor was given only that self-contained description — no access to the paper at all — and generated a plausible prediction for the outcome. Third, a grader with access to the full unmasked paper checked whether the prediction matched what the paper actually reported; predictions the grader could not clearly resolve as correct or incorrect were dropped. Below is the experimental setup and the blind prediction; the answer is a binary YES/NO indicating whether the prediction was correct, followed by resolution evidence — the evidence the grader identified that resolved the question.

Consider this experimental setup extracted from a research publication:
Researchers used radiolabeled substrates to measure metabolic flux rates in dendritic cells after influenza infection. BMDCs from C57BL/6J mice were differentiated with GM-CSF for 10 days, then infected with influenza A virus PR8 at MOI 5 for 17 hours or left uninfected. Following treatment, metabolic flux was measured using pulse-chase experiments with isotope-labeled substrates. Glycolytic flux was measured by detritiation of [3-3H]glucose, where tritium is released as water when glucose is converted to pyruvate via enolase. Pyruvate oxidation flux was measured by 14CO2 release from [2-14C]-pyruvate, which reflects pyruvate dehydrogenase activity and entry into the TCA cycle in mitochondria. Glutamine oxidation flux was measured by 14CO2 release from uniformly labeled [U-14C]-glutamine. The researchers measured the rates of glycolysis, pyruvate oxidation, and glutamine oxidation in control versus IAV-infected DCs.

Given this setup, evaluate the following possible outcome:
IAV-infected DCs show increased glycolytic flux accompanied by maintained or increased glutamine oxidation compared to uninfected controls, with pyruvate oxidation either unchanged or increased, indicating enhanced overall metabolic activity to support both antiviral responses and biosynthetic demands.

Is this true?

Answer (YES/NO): NO